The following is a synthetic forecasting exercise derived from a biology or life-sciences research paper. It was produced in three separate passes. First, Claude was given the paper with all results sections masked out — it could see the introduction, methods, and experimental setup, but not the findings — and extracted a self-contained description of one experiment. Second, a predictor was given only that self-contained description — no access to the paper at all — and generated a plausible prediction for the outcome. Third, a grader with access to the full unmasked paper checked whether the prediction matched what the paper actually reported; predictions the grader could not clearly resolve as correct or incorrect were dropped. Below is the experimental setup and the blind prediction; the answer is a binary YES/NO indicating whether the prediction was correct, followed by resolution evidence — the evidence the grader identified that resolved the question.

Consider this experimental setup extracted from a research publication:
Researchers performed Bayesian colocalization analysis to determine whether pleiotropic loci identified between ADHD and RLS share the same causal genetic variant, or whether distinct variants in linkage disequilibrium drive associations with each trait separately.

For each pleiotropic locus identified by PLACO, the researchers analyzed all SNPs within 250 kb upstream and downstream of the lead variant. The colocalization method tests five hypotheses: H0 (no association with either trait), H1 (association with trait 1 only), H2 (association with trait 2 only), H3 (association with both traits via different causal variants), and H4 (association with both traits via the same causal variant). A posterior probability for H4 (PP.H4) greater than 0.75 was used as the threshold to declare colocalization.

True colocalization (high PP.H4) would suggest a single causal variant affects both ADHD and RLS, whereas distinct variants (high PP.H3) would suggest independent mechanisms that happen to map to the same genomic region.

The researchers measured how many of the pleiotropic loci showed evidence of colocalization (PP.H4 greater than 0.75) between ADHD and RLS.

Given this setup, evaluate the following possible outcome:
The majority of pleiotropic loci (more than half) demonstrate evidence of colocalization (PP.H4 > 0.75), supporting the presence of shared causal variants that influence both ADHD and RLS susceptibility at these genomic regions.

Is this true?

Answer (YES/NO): NO